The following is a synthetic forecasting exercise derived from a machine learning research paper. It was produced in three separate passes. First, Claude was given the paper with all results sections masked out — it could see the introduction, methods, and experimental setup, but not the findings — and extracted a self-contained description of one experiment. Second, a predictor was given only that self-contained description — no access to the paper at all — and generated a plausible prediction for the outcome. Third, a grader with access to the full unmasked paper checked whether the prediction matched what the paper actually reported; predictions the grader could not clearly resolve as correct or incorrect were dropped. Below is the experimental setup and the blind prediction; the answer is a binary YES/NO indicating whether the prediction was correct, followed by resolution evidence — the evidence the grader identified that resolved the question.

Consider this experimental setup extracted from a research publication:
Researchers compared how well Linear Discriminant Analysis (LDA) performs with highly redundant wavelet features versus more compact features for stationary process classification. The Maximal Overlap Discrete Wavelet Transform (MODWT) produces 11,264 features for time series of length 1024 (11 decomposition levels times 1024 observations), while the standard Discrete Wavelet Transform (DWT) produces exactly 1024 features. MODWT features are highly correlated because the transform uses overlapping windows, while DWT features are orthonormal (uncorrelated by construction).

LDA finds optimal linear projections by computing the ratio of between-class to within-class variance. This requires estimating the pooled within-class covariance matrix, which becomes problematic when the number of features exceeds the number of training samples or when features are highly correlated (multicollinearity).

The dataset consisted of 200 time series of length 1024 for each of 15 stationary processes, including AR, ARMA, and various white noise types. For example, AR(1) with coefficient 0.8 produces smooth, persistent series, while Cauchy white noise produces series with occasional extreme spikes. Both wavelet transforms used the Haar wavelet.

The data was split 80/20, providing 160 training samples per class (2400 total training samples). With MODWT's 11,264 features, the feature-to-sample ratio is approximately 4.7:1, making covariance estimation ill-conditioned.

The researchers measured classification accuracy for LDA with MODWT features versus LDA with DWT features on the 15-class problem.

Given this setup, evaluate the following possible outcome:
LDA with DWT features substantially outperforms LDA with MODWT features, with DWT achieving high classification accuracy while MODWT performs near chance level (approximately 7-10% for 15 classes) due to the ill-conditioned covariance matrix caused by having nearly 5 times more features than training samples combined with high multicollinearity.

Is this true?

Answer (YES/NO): NO